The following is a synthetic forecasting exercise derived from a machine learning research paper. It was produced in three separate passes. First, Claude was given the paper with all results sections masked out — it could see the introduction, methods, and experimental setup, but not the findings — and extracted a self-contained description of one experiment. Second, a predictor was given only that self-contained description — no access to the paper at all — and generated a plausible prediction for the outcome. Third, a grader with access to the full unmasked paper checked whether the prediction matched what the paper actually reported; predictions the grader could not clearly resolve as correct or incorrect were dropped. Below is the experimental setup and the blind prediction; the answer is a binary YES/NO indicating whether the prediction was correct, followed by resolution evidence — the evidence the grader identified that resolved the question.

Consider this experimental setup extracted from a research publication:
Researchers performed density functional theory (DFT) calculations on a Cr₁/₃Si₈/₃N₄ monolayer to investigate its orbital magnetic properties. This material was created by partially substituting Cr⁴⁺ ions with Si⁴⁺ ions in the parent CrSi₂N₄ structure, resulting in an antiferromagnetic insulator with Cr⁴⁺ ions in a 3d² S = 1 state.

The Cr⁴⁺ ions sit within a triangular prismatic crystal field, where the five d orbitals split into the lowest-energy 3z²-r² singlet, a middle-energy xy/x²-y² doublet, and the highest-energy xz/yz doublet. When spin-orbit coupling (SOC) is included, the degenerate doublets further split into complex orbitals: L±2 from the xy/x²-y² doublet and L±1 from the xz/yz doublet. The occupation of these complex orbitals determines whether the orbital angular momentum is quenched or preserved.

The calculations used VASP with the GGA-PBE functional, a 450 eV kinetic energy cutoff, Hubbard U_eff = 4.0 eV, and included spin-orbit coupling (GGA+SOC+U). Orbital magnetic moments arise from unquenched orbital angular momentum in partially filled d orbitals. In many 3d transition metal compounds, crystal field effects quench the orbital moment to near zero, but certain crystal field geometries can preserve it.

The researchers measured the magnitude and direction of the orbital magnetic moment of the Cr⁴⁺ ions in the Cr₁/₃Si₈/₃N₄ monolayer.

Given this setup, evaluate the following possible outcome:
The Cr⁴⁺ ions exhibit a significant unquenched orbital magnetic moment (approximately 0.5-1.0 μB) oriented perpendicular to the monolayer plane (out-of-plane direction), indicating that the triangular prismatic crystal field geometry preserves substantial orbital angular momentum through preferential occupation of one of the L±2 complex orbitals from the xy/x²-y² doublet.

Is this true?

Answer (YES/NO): NO